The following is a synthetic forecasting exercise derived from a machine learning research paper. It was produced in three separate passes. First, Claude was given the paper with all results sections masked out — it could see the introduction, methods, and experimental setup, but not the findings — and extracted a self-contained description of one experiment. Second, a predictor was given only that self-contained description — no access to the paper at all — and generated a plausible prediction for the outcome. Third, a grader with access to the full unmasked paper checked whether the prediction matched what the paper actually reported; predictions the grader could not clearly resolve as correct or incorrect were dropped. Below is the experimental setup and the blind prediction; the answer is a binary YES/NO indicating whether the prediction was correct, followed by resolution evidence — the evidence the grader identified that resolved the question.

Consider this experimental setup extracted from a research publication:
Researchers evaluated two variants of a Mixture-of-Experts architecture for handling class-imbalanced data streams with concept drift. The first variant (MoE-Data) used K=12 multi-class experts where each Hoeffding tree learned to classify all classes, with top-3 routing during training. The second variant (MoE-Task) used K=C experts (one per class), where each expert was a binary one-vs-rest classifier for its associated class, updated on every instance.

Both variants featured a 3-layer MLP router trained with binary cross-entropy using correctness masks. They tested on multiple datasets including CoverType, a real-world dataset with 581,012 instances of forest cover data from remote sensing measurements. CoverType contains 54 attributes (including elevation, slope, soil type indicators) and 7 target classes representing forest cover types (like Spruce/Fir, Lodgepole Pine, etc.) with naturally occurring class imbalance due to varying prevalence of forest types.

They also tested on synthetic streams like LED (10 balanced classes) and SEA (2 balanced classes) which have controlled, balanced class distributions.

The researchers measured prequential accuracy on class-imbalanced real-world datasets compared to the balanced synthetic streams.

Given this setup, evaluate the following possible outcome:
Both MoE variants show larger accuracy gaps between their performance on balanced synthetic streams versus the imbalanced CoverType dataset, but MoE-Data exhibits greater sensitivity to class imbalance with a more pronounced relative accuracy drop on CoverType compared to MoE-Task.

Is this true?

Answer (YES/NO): NO